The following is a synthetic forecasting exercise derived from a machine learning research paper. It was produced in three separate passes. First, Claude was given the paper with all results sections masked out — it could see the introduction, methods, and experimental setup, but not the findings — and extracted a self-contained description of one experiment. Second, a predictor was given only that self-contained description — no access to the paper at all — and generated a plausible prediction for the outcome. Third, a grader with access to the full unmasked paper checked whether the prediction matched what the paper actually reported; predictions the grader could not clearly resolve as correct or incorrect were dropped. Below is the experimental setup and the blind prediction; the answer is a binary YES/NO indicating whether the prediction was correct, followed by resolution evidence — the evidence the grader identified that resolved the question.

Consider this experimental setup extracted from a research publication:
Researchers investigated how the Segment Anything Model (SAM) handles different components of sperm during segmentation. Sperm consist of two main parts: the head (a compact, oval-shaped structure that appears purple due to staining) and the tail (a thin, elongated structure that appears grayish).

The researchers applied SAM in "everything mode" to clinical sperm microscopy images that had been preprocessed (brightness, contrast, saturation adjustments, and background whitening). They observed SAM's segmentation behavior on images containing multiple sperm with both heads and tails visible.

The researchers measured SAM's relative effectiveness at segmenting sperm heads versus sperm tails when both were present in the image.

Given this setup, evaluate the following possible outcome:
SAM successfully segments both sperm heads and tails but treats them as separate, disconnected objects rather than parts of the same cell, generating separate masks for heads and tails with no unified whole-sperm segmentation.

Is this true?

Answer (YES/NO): NO